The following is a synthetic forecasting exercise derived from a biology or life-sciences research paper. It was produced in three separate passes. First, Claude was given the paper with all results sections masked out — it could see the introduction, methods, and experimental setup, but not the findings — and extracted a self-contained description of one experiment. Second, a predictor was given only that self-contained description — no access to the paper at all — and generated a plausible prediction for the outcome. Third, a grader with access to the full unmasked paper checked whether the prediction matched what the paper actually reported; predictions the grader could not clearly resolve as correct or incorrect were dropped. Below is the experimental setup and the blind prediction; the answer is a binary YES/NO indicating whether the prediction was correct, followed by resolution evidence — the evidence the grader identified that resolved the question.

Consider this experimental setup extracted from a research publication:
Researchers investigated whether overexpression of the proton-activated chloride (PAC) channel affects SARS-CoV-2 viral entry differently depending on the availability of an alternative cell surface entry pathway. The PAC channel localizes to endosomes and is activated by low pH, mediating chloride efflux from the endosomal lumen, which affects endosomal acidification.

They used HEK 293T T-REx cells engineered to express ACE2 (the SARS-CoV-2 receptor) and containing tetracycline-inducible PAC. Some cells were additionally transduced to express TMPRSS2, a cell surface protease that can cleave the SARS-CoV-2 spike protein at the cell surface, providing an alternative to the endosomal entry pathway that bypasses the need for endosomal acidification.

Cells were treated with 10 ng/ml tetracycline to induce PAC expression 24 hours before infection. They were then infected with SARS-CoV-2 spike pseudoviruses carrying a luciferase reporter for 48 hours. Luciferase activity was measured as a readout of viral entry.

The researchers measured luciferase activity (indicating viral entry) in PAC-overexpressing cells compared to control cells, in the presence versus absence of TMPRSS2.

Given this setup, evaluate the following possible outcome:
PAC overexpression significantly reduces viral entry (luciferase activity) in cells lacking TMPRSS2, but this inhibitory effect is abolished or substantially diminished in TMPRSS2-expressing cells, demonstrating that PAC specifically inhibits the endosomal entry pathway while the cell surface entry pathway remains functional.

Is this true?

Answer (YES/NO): NO